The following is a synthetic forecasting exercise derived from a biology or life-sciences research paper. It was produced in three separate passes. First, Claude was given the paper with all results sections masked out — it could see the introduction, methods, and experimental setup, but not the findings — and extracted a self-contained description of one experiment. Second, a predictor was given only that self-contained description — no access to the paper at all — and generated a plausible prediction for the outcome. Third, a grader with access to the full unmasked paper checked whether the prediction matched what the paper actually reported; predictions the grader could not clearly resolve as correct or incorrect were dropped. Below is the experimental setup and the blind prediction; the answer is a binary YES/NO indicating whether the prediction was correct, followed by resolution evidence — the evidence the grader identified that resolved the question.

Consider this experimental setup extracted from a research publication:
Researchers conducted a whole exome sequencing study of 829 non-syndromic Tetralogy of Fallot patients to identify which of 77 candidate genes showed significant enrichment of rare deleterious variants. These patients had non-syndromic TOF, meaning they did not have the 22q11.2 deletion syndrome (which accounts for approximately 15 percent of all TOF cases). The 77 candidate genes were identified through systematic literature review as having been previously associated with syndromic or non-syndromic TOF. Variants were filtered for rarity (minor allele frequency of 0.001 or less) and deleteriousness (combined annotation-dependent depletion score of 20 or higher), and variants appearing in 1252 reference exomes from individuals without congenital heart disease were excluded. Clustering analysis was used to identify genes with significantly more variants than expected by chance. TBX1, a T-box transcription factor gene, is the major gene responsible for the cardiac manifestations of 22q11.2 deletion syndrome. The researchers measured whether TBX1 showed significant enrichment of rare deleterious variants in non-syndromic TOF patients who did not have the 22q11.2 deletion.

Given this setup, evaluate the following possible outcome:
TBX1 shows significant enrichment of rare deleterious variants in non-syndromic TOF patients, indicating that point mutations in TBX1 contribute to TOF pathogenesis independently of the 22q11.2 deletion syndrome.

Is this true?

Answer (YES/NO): YES